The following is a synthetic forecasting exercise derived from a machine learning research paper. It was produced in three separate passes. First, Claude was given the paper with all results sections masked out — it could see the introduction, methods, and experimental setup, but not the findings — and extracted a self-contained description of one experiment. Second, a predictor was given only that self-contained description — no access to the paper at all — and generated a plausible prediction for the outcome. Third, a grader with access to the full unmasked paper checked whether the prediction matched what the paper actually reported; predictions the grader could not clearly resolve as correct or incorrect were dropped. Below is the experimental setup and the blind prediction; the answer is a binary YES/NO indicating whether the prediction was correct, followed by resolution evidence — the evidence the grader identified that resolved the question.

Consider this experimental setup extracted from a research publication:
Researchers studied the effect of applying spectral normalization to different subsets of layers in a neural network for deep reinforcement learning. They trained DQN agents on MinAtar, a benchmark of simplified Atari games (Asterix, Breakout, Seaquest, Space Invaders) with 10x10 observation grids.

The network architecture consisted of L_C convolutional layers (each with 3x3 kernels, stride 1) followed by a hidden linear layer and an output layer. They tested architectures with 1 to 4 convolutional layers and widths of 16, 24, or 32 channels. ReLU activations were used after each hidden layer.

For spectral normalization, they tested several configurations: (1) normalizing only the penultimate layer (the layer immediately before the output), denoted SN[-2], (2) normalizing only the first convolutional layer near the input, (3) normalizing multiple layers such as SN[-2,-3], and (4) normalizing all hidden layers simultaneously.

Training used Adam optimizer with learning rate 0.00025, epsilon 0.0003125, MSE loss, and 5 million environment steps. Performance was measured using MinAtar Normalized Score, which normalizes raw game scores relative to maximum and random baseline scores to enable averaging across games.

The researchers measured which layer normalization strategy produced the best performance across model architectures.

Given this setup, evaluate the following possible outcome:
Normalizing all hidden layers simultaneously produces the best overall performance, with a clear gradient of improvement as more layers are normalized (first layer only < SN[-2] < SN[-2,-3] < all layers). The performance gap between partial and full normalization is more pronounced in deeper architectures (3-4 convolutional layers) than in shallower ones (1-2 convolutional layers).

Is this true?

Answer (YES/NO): NO